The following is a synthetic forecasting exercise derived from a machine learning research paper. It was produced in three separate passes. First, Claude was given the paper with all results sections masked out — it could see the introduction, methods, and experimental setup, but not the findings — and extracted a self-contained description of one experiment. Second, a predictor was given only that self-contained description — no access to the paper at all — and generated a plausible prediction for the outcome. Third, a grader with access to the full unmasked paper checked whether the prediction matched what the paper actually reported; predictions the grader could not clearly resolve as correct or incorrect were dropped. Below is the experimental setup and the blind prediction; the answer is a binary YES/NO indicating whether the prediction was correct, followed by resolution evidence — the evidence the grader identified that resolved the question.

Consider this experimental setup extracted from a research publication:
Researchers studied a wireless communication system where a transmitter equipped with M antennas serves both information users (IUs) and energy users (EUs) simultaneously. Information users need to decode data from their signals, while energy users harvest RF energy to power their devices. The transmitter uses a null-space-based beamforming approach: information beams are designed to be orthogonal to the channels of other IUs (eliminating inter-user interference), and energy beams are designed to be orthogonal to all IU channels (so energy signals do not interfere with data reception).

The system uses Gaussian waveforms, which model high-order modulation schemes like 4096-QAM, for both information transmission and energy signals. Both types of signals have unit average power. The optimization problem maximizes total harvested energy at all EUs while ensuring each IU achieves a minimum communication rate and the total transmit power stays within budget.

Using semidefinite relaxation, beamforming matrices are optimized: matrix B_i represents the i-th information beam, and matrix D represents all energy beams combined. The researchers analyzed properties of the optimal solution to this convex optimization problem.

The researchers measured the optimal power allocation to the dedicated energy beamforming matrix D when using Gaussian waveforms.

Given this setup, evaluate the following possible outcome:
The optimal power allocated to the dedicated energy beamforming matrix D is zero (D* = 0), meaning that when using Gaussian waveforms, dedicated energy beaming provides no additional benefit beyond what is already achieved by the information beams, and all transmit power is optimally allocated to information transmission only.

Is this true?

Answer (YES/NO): YES